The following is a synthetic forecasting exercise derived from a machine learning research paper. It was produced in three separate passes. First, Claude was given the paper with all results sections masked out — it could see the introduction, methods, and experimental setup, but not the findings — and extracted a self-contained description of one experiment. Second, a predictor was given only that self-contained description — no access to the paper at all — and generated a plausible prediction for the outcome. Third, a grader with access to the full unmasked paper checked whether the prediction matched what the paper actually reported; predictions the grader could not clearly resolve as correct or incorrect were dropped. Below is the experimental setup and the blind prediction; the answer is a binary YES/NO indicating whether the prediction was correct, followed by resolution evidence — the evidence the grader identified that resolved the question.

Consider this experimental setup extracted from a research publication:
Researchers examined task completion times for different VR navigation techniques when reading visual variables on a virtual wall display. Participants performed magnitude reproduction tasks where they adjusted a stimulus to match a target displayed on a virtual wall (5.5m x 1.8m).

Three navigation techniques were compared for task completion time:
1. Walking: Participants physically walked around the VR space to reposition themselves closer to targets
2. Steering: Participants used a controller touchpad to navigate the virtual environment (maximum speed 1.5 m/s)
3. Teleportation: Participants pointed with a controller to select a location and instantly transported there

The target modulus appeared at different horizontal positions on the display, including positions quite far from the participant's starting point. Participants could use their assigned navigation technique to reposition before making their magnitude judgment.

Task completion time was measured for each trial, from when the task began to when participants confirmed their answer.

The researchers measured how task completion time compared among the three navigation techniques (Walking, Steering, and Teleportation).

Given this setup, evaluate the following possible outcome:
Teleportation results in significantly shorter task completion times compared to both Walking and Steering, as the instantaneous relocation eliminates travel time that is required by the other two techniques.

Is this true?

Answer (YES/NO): NO